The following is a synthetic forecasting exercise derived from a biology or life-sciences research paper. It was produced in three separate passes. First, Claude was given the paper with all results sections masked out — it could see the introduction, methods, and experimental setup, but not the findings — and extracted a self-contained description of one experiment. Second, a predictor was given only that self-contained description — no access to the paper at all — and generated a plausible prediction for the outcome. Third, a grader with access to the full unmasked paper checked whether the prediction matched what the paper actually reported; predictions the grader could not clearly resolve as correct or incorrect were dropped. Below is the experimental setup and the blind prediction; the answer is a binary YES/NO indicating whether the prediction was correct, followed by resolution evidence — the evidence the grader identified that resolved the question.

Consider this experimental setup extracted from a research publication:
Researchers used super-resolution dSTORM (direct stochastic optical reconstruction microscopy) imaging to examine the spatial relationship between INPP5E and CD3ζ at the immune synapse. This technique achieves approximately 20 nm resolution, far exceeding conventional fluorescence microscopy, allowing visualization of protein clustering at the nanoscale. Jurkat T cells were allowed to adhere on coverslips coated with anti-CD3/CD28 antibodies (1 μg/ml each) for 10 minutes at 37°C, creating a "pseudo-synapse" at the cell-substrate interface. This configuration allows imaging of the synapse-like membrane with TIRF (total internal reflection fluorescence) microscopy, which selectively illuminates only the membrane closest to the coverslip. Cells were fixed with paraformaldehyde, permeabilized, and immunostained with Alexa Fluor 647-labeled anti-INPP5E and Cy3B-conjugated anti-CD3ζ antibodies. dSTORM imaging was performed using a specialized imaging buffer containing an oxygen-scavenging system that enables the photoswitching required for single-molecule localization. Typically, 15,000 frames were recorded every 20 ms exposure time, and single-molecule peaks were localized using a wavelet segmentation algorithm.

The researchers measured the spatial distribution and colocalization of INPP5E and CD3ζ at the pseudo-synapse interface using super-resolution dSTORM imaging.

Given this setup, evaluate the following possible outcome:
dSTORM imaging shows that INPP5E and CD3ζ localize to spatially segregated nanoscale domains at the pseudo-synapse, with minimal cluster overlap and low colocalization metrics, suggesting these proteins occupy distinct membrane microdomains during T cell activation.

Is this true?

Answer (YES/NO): NO